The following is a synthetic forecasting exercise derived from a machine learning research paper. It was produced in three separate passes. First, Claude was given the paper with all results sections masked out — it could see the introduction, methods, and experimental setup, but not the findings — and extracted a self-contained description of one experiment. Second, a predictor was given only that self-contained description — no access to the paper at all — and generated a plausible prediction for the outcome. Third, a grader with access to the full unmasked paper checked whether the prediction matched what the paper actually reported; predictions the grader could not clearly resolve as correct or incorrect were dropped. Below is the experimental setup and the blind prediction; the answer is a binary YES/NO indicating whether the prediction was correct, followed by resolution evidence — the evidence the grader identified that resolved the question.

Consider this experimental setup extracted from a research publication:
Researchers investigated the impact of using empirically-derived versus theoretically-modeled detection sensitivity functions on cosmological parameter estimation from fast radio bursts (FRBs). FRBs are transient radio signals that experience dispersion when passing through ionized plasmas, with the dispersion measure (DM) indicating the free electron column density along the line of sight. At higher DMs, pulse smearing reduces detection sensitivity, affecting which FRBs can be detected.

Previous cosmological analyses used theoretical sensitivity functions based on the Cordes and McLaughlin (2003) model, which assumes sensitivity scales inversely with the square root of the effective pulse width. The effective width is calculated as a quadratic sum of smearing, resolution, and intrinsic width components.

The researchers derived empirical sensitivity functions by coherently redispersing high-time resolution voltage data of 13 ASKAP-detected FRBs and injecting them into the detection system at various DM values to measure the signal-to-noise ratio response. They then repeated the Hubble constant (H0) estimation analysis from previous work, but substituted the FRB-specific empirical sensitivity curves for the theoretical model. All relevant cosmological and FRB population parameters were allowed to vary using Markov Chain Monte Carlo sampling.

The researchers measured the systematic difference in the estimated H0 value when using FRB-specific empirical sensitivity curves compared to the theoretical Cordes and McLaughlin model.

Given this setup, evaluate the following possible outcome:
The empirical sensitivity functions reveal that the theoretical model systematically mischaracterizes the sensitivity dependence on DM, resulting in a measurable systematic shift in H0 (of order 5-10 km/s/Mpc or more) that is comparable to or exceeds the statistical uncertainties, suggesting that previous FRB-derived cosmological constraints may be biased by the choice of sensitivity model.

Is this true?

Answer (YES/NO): NO